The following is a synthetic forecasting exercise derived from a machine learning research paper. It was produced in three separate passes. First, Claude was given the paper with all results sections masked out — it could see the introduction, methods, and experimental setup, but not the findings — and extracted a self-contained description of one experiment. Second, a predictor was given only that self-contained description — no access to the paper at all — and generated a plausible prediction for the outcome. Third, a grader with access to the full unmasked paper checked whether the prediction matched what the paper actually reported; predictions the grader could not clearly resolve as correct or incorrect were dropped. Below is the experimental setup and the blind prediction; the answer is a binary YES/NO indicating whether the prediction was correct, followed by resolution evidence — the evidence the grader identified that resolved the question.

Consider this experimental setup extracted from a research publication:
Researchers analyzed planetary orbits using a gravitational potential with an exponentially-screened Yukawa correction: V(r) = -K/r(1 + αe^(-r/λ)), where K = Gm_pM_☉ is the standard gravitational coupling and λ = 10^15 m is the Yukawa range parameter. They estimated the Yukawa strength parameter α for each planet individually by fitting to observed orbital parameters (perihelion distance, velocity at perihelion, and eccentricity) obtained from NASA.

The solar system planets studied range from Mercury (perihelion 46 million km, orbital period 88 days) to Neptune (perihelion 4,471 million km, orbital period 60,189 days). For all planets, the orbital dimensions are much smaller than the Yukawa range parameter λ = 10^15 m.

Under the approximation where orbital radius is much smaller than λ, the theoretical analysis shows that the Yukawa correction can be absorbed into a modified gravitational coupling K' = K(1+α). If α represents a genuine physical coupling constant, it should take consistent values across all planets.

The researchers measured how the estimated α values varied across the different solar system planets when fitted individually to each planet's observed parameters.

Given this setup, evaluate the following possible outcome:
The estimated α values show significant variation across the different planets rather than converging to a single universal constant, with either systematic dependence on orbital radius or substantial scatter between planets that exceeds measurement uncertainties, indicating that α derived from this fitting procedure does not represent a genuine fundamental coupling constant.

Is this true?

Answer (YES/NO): YES